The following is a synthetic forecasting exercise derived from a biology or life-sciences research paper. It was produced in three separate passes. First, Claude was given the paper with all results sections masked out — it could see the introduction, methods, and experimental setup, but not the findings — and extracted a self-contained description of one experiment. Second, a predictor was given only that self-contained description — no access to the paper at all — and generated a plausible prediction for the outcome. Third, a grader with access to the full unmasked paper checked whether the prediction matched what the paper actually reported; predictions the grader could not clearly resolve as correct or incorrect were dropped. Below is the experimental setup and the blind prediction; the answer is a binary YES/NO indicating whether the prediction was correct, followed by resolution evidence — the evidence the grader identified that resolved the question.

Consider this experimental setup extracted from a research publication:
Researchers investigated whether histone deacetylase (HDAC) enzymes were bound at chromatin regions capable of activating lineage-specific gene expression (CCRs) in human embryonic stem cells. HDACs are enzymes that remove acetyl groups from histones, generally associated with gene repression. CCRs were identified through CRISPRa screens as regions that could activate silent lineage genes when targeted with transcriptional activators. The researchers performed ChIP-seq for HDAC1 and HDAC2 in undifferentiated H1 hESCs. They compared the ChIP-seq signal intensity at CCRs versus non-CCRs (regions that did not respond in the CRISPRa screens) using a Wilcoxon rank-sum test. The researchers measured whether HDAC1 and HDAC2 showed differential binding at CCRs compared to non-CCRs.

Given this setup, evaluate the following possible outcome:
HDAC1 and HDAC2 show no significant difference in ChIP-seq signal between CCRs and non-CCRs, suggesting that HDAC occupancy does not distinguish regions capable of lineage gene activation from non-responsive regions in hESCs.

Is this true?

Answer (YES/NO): NO